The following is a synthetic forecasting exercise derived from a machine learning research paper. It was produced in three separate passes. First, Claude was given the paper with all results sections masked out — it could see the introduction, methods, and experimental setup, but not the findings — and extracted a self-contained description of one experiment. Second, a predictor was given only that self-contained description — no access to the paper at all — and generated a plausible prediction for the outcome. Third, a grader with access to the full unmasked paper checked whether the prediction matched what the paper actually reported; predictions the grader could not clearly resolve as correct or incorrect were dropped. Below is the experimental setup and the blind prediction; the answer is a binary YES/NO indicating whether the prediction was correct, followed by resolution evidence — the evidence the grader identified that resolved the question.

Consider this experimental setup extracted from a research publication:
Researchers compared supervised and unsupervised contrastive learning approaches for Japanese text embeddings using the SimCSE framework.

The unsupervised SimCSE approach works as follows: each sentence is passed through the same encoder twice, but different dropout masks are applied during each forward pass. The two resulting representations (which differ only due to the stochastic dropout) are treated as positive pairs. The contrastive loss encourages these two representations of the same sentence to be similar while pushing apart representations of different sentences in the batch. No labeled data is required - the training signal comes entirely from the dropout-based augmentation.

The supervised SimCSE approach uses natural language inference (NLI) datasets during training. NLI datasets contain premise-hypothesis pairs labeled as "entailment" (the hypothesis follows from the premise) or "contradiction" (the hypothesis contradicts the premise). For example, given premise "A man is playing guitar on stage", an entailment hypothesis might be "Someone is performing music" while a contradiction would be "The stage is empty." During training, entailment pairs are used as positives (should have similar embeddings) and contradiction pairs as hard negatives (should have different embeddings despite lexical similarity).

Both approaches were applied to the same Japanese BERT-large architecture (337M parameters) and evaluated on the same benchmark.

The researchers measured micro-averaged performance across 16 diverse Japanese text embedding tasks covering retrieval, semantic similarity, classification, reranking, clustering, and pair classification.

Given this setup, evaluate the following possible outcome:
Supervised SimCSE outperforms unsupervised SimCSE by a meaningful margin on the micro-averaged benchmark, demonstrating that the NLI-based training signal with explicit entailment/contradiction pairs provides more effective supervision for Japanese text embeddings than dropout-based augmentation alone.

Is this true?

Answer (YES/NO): NO